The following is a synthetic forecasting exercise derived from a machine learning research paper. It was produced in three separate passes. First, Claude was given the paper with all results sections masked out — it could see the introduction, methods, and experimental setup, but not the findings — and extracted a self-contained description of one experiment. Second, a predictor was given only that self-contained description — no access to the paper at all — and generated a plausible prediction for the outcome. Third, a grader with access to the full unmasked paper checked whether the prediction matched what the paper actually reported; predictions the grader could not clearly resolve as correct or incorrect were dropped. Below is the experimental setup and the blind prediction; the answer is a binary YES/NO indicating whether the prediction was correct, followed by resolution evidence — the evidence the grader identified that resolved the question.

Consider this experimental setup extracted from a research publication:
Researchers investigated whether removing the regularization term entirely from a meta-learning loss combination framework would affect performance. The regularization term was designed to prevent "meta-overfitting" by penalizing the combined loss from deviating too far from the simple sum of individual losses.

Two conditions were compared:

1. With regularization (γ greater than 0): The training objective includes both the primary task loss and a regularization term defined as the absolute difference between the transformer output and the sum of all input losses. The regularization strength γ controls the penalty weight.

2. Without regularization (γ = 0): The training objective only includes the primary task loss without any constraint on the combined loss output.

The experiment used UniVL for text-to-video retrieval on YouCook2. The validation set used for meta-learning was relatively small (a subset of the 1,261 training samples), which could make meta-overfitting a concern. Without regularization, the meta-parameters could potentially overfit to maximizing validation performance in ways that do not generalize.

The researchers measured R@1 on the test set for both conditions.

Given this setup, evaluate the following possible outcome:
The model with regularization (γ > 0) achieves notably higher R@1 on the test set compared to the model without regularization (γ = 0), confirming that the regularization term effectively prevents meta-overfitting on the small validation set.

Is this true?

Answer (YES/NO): NO